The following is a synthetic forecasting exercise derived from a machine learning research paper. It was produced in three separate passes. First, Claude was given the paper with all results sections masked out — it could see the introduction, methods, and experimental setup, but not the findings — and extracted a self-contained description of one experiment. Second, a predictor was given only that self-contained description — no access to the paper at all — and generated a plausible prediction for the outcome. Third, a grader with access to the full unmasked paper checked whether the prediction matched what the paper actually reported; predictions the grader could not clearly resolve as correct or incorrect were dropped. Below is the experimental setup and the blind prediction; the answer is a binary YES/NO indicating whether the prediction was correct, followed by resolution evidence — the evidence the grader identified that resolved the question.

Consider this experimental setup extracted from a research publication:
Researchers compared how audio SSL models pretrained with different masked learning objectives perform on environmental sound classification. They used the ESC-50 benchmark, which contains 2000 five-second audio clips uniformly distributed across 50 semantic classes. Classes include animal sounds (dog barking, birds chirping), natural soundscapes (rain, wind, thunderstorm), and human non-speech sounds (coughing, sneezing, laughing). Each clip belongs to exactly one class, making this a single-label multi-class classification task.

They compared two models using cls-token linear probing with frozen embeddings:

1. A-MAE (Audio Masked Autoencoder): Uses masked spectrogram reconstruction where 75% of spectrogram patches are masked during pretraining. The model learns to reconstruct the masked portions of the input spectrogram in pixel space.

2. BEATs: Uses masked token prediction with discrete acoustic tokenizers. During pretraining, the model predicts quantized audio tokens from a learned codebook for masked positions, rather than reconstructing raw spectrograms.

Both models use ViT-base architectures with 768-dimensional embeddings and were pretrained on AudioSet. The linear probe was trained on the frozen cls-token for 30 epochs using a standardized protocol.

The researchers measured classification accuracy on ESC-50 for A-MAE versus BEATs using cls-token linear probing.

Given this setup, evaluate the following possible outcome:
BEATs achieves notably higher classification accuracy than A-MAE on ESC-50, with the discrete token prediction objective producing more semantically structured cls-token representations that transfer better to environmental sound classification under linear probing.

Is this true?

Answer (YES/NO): YES